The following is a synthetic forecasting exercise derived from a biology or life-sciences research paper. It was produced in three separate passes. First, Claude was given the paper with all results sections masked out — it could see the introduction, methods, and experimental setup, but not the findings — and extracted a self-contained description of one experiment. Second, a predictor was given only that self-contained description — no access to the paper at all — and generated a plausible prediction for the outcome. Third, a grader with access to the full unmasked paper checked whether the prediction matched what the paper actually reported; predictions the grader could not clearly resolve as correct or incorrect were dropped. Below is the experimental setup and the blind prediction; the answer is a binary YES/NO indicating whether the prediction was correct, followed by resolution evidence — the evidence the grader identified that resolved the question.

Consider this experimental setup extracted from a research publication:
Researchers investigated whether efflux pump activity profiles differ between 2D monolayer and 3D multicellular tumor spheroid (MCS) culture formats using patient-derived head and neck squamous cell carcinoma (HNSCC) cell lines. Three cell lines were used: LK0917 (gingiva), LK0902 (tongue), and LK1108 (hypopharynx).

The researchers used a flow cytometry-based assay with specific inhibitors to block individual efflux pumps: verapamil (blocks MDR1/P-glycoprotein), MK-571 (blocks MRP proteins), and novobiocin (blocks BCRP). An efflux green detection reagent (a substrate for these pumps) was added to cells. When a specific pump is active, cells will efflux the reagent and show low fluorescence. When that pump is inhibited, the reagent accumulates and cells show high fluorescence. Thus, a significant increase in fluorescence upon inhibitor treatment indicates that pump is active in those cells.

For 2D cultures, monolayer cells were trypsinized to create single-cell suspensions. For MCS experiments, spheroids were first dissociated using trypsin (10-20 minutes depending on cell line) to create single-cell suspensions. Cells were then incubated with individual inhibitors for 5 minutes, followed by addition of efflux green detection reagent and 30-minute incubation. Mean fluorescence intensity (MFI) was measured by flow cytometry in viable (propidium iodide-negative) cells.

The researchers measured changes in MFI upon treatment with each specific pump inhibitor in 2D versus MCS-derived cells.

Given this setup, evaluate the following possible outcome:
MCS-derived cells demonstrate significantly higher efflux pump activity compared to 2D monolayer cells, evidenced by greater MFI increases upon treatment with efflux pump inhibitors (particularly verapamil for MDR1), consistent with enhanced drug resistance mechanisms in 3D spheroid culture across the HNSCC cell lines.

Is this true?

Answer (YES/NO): NO